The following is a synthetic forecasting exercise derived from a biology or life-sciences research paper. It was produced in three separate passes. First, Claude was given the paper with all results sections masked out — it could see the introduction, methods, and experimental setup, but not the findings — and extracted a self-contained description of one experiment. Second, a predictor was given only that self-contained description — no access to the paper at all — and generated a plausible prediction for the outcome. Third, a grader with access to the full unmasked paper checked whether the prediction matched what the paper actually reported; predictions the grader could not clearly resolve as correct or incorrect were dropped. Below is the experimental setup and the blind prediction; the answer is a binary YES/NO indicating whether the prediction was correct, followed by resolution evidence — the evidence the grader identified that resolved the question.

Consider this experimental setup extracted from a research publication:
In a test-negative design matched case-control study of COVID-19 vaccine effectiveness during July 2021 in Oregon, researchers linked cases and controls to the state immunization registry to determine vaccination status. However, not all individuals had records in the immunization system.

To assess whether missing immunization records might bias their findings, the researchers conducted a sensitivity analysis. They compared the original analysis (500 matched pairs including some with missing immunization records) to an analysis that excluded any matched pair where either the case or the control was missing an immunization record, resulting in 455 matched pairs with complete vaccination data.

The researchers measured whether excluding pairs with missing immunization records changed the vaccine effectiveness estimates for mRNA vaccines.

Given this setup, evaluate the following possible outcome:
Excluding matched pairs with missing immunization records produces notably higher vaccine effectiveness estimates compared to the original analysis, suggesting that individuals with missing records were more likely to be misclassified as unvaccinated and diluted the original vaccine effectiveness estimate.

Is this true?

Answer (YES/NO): YES